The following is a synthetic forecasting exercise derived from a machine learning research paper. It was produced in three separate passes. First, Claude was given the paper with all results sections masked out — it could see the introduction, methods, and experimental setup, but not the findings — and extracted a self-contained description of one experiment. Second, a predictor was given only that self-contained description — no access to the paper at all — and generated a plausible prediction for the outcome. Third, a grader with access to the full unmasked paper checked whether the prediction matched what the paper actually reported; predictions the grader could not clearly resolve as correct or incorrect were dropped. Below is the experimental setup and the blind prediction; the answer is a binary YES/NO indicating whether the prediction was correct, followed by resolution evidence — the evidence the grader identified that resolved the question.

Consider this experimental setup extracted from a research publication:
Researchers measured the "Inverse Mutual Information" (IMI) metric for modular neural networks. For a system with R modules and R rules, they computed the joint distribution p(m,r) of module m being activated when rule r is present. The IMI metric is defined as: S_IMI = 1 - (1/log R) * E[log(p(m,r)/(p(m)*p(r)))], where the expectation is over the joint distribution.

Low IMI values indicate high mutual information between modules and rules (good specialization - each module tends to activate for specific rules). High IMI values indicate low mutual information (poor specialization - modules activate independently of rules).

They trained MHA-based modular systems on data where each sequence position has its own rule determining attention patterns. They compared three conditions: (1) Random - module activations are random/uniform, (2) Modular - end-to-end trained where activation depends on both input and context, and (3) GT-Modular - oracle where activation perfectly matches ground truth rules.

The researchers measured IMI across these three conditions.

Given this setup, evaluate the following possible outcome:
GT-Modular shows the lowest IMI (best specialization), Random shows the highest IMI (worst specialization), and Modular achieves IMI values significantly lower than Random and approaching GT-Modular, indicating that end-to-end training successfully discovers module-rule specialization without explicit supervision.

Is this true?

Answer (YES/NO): NO